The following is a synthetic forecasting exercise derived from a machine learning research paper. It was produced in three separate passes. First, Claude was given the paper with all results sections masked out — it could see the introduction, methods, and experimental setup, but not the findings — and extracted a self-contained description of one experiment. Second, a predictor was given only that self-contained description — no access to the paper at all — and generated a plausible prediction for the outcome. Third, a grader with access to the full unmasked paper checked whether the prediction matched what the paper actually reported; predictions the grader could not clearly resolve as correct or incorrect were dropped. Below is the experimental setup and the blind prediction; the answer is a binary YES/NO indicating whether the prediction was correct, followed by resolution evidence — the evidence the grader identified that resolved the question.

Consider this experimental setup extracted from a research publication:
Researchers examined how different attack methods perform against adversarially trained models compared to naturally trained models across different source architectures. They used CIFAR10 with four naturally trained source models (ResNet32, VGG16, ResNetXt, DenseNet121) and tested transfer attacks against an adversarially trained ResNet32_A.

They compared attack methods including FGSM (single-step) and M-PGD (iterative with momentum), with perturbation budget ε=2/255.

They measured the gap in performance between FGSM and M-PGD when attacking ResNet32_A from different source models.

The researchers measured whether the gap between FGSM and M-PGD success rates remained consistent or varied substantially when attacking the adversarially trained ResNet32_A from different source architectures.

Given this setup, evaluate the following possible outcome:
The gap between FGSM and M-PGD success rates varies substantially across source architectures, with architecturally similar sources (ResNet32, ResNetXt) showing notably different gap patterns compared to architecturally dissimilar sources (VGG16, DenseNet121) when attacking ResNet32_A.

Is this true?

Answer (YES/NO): NO